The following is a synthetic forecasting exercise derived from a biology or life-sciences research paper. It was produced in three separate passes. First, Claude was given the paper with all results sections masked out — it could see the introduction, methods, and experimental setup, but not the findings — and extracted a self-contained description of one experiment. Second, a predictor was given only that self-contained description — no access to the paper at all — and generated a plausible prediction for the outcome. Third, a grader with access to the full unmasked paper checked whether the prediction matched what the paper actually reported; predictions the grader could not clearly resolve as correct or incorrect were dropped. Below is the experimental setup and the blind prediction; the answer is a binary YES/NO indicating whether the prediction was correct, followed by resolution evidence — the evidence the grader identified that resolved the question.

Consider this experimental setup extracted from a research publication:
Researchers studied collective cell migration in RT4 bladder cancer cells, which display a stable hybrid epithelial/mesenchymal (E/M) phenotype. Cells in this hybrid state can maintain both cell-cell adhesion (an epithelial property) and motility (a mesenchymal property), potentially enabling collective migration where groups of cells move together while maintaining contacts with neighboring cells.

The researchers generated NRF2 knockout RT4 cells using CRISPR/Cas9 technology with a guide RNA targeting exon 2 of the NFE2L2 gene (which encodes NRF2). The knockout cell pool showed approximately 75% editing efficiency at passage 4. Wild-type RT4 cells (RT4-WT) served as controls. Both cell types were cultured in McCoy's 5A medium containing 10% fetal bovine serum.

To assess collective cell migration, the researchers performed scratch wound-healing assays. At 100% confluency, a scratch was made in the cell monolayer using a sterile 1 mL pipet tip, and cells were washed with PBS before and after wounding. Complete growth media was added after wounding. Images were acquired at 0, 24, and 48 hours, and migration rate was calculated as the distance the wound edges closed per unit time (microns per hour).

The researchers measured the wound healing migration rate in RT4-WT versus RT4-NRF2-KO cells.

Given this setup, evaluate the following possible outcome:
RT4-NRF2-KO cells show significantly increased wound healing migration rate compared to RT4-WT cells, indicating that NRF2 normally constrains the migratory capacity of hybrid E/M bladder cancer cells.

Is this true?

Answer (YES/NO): NO